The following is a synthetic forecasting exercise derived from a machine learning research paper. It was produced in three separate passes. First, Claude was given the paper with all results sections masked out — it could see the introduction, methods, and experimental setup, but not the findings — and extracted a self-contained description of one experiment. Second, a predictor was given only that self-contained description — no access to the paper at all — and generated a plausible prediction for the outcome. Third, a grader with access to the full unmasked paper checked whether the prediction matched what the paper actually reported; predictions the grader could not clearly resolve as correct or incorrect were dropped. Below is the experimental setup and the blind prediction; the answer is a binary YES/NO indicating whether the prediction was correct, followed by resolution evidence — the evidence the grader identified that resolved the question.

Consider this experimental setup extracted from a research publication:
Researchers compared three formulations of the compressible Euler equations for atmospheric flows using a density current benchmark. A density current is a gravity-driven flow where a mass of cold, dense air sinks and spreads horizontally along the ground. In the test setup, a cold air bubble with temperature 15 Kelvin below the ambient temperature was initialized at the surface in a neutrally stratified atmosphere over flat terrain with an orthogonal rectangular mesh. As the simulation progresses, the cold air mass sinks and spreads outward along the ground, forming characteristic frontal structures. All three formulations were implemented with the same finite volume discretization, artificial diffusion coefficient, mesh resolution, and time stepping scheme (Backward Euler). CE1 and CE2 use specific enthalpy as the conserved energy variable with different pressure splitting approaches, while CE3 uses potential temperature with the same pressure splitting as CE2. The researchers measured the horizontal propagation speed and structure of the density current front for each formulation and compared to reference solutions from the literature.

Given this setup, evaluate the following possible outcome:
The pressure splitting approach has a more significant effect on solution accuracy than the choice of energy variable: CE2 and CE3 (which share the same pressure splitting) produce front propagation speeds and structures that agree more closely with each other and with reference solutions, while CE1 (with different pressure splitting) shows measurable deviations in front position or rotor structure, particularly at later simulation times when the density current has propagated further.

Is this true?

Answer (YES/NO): NO